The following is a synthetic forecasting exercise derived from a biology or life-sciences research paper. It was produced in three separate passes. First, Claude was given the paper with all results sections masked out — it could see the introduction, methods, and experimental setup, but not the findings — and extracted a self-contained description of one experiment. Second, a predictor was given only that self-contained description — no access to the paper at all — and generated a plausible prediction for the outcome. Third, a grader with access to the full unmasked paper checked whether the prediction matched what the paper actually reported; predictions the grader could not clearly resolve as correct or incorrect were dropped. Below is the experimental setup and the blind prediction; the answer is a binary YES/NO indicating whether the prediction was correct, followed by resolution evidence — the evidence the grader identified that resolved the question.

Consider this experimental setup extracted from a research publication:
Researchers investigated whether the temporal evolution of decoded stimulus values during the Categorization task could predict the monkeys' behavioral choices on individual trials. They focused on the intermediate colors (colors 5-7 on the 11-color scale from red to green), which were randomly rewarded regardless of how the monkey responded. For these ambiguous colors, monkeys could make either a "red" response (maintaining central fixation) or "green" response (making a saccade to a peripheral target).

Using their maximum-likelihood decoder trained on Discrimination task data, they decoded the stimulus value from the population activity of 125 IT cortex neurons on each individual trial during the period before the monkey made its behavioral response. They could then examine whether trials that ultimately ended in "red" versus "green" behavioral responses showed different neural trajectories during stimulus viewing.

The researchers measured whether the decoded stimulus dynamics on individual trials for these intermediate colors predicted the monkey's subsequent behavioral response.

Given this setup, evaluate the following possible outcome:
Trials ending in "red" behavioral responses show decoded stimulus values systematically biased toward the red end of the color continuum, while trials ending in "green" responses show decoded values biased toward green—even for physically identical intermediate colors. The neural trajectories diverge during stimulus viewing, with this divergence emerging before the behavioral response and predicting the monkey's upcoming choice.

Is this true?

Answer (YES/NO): YES